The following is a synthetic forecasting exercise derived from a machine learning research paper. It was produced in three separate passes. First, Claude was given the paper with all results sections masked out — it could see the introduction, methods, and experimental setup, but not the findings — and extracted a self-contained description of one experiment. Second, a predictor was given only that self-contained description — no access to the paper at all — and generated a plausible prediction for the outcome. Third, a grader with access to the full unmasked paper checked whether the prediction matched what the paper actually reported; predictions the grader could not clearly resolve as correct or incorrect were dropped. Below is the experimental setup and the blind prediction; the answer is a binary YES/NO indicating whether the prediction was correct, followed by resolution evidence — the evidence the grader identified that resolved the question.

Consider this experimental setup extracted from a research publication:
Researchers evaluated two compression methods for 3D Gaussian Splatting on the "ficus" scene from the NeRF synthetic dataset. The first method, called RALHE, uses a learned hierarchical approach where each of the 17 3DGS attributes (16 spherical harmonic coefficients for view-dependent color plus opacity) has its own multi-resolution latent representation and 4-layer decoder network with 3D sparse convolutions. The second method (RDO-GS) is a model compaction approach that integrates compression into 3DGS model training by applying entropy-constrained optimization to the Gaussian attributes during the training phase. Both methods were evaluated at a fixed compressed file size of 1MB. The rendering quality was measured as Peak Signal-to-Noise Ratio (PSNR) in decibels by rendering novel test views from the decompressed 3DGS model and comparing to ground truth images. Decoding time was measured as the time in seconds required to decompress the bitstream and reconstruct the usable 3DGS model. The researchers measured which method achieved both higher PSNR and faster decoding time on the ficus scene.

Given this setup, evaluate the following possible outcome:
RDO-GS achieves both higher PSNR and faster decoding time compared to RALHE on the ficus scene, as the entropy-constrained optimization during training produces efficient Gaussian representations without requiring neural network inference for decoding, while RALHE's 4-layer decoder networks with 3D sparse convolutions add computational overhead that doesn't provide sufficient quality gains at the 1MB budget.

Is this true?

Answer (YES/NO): NO